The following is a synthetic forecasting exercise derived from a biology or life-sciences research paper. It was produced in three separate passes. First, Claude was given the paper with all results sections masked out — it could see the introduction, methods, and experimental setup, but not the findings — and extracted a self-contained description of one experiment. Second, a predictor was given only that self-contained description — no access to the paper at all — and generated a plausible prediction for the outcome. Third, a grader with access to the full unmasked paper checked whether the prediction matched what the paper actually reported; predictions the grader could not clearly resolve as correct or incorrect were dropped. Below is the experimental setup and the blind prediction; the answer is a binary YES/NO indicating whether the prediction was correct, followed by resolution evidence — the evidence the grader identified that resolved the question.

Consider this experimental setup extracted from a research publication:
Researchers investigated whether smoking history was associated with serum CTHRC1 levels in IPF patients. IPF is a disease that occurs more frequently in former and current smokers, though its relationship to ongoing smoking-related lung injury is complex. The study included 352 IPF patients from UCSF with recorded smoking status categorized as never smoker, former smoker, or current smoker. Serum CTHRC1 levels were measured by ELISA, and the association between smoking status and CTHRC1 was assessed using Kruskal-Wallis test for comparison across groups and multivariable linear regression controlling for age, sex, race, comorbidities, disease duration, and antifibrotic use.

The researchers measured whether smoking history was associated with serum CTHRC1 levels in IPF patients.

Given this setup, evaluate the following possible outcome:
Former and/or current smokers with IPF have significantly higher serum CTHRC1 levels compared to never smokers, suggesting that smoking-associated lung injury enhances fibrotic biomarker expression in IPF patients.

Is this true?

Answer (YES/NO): NO